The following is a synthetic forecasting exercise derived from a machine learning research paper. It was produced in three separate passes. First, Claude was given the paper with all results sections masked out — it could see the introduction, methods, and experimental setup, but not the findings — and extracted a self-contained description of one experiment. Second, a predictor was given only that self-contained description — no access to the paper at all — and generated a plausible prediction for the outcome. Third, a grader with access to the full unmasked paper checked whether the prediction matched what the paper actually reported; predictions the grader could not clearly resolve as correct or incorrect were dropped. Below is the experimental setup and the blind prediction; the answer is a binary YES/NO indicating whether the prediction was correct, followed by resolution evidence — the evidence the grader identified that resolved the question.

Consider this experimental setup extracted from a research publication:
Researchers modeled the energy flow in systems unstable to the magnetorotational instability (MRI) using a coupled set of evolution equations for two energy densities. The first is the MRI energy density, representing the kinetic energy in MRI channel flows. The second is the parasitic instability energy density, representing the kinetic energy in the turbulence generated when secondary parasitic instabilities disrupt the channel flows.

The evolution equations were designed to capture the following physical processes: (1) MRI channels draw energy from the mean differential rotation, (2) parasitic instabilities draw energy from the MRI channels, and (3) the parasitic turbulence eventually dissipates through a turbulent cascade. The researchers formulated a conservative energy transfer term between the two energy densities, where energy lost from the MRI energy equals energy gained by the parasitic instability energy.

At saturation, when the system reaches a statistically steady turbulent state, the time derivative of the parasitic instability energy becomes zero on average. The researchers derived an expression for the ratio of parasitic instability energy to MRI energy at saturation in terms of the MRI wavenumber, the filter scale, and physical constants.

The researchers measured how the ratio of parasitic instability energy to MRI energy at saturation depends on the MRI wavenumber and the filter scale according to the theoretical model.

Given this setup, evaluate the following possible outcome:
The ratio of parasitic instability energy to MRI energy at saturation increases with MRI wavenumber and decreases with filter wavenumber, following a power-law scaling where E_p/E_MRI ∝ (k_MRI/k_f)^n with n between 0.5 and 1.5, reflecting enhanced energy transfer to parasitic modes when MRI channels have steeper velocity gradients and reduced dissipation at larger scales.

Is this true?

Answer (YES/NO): NO